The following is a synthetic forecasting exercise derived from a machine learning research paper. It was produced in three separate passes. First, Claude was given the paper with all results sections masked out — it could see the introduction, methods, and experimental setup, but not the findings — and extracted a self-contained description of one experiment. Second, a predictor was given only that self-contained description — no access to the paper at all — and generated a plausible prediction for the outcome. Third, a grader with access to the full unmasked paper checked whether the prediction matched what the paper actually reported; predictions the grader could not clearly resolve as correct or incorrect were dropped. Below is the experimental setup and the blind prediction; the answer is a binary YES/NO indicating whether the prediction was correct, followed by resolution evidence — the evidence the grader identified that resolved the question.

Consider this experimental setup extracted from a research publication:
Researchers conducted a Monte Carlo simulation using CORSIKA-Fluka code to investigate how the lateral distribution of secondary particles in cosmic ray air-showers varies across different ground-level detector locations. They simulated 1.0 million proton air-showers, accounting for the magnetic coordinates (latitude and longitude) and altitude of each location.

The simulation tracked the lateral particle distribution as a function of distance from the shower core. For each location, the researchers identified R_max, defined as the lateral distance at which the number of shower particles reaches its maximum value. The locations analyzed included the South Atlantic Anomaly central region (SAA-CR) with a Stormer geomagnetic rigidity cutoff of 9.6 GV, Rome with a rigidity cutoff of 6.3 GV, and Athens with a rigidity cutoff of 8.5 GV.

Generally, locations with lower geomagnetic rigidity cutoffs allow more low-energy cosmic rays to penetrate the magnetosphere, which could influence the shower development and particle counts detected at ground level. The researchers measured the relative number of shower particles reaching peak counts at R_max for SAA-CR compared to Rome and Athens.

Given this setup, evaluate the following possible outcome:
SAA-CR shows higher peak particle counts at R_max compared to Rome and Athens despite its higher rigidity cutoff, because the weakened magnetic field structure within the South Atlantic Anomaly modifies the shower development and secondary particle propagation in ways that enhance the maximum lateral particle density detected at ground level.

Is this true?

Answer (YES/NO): YES